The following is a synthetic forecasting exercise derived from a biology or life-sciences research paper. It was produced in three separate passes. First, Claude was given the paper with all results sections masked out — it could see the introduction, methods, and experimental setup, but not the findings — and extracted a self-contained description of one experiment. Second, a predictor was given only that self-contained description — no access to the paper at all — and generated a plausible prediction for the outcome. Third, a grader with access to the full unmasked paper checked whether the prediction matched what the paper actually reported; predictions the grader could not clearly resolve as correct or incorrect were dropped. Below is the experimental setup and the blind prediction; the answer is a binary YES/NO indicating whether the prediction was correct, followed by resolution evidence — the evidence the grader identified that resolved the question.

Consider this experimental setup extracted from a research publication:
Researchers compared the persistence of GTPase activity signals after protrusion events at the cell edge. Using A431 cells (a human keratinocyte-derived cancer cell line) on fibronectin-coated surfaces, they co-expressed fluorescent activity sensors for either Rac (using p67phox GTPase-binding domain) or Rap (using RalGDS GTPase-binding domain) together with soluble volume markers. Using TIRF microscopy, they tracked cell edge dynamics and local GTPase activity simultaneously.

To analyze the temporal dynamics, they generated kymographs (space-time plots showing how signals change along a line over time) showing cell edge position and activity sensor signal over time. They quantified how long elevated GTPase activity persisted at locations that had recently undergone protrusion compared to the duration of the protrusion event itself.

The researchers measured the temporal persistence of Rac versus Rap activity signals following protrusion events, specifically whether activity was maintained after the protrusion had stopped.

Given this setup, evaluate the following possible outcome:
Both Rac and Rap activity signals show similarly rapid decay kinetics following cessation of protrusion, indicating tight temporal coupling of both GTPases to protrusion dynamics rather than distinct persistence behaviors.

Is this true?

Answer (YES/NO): NO